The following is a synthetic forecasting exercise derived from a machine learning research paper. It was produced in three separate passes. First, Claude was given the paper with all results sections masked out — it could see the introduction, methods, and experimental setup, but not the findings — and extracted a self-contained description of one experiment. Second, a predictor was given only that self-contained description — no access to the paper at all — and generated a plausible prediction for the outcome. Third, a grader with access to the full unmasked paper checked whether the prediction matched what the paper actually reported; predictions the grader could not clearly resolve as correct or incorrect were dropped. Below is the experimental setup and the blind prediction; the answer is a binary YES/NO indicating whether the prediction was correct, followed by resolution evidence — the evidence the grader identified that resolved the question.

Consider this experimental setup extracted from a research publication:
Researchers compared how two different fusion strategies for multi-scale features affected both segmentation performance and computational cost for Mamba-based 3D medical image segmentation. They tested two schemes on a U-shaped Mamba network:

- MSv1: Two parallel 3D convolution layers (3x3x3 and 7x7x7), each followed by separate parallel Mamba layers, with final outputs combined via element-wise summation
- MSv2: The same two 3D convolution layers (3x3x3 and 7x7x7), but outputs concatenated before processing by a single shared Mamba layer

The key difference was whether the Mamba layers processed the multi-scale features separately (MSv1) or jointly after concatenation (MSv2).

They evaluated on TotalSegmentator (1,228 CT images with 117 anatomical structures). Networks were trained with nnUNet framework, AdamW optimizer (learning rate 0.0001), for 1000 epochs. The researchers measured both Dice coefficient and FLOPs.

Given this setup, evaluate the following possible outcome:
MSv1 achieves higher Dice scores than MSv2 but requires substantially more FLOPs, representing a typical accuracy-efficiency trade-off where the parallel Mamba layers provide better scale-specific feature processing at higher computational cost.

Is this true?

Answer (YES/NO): NO